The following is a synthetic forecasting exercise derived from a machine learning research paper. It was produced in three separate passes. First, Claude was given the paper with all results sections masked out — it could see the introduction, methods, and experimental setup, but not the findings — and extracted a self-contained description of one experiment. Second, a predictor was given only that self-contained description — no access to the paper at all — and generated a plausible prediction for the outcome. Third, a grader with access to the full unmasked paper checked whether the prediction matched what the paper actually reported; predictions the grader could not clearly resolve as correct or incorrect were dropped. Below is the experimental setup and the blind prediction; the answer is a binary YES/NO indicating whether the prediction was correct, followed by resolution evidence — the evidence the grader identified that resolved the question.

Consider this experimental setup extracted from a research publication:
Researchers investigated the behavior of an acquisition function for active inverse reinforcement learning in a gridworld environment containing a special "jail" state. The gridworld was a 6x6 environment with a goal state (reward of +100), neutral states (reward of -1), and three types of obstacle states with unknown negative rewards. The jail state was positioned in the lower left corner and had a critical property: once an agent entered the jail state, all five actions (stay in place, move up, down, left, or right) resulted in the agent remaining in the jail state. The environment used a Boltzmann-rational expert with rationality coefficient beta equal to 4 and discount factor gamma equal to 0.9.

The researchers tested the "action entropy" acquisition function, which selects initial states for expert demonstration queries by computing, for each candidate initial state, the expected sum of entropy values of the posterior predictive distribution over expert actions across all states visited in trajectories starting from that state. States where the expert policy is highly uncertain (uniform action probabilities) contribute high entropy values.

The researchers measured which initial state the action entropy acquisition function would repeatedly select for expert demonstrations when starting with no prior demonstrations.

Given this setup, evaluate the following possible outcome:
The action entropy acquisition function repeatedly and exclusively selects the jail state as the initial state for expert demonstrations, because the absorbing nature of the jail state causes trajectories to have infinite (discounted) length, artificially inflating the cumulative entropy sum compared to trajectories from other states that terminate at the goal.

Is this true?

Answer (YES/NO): NO